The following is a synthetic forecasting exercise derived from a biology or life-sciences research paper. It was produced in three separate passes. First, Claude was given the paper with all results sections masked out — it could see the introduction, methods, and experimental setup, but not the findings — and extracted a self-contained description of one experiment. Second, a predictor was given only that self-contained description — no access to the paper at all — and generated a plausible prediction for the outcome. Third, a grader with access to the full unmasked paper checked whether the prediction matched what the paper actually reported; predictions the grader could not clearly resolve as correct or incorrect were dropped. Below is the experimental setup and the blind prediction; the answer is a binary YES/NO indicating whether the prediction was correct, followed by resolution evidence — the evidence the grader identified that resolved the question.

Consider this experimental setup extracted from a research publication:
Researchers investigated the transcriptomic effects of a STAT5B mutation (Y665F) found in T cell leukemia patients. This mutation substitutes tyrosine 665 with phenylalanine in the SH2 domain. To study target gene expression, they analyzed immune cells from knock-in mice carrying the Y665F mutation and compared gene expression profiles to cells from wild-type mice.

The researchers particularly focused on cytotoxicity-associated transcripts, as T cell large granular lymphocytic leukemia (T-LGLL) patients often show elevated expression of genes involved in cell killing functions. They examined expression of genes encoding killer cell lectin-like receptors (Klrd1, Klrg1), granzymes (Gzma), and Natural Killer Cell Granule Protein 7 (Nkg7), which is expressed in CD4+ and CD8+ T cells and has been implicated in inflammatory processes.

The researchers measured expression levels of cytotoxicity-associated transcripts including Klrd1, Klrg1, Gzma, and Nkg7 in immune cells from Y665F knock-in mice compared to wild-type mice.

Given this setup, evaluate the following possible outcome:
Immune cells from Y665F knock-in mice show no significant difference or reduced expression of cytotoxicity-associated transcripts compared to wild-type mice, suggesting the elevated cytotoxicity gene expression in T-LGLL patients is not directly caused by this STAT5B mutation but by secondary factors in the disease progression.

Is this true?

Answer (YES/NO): NO